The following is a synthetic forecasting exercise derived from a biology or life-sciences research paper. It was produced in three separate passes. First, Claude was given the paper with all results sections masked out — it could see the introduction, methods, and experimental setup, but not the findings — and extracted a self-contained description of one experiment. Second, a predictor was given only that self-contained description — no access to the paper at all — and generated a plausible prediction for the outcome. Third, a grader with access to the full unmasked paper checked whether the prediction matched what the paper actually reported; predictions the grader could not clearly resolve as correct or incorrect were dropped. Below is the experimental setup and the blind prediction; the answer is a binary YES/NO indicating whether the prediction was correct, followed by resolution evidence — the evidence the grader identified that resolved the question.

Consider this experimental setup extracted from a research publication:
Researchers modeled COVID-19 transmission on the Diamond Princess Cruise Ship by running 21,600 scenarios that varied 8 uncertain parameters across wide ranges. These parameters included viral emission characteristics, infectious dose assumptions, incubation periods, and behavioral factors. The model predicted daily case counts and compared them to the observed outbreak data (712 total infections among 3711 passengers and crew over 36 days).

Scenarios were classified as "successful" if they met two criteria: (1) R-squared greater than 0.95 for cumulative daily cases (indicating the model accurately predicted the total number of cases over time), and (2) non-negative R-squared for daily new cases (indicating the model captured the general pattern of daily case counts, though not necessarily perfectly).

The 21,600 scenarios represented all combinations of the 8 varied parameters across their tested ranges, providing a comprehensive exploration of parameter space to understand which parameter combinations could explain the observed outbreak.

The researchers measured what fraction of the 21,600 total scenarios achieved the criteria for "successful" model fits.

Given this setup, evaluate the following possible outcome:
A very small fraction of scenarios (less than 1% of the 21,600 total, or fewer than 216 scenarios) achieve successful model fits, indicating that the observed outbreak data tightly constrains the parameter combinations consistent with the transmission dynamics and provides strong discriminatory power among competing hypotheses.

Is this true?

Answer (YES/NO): YES